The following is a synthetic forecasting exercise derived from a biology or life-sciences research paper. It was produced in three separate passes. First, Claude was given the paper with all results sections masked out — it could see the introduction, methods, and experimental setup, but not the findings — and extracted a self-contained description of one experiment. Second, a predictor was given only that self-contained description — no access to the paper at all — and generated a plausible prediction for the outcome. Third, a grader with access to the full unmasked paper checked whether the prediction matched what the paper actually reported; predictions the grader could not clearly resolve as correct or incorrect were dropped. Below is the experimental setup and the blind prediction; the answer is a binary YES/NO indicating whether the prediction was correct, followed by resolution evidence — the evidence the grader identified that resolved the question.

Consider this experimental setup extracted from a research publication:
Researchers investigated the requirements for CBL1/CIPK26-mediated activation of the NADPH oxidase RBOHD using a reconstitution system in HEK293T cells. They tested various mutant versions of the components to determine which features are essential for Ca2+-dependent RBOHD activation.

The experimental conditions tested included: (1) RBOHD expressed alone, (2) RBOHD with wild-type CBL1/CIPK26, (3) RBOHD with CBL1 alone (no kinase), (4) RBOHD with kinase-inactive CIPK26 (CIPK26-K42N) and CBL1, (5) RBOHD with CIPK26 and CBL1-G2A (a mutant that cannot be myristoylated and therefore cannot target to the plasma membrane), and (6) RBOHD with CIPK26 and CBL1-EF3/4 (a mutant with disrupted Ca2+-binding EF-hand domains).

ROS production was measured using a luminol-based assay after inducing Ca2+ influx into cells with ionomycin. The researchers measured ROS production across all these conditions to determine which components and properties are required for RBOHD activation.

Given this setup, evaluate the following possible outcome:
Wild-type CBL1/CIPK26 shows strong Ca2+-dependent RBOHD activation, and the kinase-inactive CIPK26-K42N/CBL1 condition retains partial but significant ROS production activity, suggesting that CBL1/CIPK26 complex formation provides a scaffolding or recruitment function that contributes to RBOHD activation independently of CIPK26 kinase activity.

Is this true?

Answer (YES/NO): NO